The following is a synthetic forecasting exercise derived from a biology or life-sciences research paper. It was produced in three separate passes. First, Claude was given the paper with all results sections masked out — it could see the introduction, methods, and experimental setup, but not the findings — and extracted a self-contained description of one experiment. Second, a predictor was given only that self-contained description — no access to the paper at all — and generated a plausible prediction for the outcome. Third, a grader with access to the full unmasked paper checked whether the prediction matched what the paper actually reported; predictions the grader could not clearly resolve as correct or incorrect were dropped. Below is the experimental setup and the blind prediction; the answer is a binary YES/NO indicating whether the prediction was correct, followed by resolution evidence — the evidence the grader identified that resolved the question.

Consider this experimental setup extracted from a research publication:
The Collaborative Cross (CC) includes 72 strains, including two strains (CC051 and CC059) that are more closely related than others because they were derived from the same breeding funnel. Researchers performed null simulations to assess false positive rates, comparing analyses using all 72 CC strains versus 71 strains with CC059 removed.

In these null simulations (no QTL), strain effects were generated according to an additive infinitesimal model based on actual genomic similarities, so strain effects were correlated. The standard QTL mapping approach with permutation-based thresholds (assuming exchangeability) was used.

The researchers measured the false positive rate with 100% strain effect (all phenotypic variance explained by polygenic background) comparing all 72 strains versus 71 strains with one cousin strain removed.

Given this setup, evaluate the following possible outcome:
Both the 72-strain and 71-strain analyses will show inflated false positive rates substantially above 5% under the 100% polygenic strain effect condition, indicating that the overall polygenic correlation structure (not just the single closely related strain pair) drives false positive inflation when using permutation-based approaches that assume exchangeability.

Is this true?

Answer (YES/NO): YES